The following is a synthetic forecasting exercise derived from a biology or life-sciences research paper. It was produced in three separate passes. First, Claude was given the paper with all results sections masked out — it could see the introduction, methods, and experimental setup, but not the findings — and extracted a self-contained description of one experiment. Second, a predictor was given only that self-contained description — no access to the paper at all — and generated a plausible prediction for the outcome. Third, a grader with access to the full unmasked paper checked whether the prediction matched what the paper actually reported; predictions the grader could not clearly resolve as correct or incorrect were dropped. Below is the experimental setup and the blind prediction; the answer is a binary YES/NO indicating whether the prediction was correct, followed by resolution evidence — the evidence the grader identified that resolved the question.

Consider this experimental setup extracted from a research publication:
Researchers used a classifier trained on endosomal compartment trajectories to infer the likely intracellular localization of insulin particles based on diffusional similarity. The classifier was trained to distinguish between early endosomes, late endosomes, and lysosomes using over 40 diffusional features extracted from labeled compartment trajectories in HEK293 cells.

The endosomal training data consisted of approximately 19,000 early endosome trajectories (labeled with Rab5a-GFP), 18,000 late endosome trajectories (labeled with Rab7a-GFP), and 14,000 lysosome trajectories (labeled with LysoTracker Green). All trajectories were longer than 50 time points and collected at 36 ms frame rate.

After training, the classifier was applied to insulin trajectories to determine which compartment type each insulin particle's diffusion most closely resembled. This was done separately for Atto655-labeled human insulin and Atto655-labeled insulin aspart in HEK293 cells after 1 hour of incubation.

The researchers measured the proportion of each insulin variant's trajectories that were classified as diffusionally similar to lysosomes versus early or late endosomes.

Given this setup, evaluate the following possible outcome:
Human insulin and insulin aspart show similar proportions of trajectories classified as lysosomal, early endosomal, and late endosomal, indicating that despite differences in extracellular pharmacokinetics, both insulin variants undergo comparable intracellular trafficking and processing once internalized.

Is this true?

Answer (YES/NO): NO